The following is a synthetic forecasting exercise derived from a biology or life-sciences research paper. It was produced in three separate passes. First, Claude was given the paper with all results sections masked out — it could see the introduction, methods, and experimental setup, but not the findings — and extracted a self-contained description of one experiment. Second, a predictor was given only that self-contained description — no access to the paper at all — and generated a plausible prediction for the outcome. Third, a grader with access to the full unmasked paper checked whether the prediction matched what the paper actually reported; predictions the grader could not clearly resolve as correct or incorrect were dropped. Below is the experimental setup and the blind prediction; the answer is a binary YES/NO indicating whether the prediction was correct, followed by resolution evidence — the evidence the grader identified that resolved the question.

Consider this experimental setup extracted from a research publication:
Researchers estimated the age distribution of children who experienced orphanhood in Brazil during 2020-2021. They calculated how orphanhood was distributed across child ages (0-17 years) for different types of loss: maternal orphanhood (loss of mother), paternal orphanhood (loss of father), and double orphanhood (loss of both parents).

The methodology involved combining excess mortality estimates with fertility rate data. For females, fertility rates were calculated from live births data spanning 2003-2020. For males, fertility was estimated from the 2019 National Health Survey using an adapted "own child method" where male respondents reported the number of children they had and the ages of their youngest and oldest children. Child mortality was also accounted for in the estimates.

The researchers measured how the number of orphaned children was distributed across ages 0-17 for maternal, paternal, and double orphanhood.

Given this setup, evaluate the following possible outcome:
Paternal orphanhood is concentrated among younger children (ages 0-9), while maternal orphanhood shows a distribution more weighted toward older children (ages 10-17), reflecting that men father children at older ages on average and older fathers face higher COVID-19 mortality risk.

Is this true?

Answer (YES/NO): NO